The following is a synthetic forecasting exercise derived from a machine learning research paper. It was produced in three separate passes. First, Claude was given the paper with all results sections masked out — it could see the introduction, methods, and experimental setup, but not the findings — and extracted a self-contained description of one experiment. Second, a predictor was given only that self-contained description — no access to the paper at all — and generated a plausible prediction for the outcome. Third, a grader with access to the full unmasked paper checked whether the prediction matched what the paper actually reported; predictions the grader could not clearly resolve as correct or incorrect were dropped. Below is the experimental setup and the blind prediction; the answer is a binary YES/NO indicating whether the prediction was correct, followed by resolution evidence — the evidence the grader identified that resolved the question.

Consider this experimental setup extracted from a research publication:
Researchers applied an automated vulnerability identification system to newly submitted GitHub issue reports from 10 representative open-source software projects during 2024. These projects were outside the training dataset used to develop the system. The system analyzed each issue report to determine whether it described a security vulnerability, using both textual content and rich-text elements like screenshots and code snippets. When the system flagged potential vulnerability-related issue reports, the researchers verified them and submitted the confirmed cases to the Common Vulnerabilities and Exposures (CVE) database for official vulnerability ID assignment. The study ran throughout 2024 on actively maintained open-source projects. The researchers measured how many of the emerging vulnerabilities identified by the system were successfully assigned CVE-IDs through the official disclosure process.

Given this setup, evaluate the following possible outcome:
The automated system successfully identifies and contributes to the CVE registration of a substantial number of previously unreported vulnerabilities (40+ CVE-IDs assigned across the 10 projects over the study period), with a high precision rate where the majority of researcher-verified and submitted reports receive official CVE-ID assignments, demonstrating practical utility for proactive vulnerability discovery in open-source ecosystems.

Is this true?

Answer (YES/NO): NO